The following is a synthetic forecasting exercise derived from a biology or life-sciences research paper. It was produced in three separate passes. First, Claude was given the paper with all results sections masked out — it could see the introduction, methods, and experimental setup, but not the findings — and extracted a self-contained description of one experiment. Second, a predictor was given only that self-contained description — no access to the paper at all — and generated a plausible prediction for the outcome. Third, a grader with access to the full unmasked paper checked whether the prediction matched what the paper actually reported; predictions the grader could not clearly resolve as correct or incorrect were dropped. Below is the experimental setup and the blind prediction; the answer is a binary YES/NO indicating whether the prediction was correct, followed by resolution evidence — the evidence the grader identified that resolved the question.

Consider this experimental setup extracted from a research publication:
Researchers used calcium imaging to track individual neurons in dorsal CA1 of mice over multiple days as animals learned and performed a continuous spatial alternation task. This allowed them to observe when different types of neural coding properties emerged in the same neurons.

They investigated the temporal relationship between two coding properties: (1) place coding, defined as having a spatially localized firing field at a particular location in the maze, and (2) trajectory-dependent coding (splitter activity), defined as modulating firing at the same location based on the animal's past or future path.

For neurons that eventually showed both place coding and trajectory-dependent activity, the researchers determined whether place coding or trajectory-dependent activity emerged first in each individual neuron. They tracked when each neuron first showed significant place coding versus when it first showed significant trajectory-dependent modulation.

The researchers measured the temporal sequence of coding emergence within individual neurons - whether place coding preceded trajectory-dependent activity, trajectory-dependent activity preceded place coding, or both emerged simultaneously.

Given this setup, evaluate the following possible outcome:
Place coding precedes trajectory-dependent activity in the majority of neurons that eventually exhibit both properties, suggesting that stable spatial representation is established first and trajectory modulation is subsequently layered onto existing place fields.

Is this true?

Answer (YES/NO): NO